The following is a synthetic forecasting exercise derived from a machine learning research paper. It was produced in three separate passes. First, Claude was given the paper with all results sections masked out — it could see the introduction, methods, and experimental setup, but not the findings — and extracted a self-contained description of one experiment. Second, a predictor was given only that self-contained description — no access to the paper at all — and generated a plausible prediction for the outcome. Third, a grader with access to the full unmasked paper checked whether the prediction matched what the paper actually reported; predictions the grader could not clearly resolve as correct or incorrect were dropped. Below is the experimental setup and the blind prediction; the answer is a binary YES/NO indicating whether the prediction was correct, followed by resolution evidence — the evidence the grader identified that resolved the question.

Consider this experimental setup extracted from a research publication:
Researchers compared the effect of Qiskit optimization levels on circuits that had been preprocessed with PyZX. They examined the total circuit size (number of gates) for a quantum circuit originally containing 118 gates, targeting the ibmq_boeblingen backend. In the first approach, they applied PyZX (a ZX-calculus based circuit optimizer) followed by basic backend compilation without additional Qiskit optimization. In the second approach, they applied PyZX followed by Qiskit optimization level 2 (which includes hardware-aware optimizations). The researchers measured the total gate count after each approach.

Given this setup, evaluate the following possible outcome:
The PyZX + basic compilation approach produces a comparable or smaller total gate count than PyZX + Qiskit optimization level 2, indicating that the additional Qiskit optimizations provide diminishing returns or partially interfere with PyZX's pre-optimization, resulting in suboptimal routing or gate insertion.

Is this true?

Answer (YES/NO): YES